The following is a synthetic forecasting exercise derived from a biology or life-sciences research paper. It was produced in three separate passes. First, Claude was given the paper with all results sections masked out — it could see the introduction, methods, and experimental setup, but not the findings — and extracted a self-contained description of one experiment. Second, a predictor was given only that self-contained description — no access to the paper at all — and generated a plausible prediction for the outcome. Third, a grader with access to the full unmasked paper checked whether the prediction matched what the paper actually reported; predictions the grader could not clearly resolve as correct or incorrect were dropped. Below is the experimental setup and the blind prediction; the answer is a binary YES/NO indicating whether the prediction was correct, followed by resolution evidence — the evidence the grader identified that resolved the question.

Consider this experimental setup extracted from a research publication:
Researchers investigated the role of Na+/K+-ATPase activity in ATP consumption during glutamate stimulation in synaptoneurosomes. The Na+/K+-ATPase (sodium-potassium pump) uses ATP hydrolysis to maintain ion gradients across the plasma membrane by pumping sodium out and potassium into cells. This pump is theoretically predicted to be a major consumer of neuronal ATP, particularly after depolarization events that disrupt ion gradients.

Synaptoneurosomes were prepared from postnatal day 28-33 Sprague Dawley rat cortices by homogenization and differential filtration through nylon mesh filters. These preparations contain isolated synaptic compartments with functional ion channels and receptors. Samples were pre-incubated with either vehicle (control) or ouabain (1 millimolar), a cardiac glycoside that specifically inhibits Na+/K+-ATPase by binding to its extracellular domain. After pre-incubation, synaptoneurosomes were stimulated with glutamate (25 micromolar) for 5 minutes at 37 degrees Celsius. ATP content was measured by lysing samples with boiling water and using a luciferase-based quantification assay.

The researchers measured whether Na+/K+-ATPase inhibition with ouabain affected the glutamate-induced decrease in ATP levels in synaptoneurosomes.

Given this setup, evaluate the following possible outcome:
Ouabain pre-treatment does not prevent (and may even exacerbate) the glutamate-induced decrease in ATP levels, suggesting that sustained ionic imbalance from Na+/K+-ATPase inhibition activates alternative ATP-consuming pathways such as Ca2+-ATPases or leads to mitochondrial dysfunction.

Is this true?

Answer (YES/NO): NO